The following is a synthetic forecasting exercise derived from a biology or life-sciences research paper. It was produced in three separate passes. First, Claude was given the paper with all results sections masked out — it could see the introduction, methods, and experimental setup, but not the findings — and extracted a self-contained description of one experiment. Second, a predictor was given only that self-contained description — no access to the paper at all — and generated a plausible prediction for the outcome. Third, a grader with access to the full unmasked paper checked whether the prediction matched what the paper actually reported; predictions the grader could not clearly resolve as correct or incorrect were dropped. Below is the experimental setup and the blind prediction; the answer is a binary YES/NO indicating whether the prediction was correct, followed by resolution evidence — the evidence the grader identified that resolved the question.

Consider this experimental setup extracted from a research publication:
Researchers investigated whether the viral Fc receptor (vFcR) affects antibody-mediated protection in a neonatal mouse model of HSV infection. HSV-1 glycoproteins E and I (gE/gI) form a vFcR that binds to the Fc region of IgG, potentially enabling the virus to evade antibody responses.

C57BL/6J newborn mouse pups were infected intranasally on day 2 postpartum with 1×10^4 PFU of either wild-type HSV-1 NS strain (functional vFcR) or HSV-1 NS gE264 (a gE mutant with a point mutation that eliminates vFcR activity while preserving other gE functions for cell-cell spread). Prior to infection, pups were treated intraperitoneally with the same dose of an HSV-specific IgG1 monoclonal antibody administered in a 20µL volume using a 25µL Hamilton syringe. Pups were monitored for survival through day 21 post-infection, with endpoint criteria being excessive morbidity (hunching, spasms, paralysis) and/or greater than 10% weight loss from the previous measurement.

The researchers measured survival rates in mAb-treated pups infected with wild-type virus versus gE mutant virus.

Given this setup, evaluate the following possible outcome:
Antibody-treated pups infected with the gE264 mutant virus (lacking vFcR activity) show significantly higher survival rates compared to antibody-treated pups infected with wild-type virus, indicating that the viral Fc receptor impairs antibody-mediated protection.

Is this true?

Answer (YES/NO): YES